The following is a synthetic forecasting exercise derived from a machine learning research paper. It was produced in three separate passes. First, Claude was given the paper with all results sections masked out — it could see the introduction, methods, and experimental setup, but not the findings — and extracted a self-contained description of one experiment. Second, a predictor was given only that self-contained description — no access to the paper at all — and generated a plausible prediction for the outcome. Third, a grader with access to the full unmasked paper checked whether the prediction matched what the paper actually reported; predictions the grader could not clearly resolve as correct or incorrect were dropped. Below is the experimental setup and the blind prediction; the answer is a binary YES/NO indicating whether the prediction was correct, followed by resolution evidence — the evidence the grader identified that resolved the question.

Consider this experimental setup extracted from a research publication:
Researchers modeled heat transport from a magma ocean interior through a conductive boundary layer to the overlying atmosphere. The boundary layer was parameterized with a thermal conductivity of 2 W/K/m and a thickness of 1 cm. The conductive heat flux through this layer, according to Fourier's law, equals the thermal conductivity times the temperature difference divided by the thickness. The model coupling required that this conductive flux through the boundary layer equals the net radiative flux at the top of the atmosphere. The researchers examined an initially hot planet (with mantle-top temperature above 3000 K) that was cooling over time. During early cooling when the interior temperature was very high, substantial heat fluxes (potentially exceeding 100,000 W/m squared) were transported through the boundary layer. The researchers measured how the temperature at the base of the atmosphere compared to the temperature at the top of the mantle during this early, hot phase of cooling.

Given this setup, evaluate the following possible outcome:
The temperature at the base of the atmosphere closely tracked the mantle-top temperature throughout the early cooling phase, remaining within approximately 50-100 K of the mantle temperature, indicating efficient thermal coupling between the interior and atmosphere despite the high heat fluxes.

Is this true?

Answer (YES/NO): YES